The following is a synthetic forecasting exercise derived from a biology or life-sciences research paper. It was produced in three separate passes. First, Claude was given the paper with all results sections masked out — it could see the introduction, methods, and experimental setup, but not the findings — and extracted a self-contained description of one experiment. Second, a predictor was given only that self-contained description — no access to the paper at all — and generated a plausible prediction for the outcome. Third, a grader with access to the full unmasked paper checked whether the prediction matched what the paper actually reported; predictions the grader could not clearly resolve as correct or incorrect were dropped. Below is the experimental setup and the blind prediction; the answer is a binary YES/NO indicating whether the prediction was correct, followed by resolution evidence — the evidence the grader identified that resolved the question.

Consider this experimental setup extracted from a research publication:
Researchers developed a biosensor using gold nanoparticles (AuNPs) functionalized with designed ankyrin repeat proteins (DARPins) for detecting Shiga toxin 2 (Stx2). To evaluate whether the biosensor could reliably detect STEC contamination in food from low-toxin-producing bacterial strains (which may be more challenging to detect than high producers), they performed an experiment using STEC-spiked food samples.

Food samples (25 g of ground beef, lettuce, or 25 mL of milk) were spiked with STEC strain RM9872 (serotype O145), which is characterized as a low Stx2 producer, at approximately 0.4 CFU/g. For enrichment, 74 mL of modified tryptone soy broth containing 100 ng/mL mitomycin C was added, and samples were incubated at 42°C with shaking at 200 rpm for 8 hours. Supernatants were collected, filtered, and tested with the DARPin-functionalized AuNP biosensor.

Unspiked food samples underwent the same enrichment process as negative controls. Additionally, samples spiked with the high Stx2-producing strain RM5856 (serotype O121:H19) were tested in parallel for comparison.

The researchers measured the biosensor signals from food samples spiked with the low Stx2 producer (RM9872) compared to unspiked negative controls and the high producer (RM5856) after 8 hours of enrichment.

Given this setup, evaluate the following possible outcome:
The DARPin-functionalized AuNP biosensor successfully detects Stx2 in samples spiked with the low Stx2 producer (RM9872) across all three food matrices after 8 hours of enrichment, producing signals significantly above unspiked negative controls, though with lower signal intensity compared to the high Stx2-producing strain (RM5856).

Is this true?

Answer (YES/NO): YES